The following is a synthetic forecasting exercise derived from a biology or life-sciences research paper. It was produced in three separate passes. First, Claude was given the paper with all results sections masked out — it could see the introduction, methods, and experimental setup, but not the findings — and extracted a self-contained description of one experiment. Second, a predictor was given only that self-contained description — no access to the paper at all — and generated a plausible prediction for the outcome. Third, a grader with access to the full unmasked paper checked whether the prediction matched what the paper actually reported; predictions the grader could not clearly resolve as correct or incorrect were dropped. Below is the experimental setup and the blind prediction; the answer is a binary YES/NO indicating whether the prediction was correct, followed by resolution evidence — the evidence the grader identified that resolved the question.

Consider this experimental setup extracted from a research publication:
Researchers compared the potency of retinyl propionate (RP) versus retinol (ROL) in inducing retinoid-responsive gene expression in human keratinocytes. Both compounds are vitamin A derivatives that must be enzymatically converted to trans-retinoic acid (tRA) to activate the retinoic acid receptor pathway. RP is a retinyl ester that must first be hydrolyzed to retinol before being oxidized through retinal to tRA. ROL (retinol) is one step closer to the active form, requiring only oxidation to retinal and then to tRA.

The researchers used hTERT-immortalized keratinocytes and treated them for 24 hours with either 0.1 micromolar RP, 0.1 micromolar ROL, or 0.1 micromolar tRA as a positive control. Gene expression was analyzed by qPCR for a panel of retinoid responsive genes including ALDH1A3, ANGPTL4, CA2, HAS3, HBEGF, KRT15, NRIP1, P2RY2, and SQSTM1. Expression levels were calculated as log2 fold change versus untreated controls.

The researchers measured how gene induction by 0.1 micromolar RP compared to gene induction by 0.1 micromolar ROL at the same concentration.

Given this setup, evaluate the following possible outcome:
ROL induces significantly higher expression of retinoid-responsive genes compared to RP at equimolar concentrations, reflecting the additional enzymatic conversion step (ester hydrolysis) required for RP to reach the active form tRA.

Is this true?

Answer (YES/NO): NO